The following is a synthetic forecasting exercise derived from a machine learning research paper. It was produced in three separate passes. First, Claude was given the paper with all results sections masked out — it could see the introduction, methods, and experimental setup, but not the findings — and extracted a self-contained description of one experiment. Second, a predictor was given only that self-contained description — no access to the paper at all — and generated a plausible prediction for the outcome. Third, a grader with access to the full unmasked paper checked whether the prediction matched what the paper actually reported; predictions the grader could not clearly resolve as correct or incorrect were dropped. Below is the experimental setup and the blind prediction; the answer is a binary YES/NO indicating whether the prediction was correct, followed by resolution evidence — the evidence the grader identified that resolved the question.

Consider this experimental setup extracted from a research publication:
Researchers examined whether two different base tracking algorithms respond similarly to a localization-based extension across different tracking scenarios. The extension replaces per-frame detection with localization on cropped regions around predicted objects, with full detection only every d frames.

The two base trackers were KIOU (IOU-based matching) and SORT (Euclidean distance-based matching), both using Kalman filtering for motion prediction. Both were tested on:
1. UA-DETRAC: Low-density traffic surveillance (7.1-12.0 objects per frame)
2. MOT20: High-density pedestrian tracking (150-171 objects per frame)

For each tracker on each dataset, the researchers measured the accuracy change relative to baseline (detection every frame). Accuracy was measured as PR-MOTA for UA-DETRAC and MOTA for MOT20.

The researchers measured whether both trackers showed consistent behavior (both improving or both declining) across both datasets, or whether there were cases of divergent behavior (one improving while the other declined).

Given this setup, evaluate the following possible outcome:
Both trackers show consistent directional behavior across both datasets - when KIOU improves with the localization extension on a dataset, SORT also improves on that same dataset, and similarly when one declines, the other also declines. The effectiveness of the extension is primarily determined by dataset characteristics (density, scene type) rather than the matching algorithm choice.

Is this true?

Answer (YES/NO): NO